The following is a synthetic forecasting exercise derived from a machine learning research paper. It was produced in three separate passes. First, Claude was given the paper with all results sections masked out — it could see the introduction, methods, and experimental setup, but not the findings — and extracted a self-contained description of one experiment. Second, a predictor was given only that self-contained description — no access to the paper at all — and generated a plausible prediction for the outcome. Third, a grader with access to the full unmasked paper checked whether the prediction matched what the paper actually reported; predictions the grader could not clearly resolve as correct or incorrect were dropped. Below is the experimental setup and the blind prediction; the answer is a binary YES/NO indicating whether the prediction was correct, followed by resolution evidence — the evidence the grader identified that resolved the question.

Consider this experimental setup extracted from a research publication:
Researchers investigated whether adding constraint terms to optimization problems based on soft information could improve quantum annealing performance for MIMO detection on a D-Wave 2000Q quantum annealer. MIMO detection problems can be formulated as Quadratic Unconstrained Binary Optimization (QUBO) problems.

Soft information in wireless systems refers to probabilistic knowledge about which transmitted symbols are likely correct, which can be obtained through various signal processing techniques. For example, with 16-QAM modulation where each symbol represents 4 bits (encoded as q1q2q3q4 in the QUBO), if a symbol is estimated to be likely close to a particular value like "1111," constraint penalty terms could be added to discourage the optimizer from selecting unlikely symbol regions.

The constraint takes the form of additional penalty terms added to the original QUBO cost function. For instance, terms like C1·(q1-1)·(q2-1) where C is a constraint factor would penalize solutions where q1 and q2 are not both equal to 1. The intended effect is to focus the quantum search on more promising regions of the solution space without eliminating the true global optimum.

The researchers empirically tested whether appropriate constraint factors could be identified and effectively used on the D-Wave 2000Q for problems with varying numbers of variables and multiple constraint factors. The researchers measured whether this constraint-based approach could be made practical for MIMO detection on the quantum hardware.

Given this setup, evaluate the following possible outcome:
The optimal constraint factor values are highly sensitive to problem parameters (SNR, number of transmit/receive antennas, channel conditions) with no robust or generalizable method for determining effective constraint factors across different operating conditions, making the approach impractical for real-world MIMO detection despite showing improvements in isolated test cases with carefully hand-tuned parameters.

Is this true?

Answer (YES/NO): NO